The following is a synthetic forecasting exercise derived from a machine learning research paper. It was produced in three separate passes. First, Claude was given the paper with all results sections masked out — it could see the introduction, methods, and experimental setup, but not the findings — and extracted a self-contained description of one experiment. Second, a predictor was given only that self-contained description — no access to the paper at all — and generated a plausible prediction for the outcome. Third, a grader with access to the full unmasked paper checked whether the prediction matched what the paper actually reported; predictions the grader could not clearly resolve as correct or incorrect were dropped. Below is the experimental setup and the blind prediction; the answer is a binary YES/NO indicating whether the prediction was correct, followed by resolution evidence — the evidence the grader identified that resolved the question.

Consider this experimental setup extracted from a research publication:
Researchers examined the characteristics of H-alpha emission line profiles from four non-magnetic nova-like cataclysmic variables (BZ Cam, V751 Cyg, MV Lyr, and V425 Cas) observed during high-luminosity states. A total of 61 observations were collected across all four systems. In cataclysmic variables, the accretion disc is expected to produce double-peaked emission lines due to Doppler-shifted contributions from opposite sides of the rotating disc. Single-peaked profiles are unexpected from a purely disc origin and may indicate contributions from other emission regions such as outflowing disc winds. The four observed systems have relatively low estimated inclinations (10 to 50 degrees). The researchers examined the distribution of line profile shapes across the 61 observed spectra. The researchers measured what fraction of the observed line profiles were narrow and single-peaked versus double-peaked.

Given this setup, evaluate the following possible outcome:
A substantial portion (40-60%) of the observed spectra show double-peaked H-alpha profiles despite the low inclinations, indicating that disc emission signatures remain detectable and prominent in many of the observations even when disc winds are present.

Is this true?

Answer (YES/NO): NO